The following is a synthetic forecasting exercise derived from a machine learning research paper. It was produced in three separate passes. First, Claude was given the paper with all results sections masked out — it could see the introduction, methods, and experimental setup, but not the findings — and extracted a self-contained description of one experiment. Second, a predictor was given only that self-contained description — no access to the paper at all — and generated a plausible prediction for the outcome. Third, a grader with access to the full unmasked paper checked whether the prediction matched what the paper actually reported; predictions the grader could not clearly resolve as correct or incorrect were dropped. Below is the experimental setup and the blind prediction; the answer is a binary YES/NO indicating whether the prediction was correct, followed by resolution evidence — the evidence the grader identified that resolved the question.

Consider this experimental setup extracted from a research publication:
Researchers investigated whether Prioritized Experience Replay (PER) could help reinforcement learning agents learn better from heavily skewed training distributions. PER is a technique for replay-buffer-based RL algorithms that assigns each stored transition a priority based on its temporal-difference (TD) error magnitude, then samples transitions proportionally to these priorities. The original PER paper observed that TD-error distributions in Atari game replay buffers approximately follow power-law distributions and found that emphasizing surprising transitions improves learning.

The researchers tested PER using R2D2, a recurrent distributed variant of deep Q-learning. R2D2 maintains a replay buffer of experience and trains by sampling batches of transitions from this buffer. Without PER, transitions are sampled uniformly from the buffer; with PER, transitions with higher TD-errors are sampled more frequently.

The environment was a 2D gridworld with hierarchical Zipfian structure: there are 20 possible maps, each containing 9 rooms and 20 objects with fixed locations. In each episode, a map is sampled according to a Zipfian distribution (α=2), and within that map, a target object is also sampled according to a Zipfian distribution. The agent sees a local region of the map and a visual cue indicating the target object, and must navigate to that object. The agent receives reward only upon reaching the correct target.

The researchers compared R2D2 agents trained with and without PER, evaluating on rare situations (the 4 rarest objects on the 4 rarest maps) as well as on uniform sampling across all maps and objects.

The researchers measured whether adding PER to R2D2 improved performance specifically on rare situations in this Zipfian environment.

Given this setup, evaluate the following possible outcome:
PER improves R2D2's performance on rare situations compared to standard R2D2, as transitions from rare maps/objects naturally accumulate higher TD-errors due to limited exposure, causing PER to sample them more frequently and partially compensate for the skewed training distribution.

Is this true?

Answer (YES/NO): YES